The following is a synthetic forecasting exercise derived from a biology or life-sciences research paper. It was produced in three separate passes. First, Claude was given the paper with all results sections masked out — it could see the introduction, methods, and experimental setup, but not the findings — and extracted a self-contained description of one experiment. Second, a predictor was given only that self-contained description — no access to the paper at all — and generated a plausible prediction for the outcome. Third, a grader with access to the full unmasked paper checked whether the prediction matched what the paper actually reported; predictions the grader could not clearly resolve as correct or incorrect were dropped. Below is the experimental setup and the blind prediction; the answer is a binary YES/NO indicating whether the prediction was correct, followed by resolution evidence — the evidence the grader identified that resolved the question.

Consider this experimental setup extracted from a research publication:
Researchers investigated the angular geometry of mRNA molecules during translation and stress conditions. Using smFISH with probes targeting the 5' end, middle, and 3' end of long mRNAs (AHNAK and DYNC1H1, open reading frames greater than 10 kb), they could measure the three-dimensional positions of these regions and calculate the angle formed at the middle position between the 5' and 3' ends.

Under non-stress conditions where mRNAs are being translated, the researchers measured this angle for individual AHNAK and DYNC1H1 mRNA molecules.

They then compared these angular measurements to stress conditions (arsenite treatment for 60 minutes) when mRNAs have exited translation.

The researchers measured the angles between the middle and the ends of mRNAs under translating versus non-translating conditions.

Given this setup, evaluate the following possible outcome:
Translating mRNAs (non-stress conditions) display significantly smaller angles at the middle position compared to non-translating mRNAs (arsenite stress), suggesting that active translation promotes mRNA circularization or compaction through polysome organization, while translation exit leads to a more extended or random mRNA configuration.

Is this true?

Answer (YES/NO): NO